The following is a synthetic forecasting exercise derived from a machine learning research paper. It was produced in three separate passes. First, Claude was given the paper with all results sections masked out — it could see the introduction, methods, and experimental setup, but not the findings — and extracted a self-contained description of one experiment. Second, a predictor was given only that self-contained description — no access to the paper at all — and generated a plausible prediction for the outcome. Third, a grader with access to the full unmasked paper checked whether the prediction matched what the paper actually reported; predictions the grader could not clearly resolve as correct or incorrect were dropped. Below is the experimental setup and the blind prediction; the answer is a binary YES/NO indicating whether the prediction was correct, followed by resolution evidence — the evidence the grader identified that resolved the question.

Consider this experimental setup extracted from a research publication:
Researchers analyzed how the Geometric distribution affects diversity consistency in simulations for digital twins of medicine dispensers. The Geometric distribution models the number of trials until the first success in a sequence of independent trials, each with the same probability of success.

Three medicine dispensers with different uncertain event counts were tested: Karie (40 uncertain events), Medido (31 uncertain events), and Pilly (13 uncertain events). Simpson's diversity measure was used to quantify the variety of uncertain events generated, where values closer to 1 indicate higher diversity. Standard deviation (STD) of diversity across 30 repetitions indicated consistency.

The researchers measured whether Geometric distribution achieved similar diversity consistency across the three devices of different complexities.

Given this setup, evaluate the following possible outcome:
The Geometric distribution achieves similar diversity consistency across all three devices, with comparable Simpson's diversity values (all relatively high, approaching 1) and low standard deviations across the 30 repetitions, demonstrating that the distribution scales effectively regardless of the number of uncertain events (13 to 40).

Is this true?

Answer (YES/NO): NO